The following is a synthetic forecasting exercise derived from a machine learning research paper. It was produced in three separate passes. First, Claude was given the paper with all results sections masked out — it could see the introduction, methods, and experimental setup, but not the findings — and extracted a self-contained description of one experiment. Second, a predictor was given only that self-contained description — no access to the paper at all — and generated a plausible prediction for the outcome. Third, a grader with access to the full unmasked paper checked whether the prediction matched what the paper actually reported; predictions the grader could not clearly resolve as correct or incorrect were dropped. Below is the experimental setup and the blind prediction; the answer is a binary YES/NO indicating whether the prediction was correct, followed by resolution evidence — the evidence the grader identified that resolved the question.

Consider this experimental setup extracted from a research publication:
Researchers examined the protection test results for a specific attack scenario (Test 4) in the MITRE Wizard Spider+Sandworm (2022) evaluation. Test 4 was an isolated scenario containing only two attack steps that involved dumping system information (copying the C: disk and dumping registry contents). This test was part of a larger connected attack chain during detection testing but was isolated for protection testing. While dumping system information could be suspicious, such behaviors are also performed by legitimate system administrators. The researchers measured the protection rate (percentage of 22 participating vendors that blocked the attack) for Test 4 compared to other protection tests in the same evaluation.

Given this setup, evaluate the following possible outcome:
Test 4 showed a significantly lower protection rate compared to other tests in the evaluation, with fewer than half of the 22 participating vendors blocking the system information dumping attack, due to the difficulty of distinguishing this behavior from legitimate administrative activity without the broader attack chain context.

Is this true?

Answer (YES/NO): NO